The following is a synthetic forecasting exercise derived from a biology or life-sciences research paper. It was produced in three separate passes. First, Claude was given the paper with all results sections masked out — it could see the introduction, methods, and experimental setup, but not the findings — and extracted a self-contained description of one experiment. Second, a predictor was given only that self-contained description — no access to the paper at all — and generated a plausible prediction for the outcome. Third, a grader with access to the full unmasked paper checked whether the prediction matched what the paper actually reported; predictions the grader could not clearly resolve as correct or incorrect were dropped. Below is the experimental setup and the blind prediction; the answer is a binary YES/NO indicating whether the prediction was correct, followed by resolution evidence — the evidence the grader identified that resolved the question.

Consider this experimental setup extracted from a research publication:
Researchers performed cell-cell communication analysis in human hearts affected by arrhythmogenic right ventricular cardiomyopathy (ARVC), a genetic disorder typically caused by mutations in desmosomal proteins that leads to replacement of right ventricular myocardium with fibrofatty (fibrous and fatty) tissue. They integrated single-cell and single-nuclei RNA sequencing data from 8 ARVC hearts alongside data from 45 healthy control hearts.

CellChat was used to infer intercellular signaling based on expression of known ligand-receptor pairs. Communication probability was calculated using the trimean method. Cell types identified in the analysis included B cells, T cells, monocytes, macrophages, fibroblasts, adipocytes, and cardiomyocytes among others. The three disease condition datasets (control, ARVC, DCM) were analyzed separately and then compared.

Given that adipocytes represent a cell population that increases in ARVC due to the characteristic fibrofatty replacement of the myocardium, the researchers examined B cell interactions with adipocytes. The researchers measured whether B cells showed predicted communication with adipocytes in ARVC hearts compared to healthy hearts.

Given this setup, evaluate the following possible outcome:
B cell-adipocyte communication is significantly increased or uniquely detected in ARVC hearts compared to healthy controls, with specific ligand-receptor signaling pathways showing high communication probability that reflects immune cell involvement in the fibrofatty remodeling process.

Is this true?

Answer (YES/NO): NO